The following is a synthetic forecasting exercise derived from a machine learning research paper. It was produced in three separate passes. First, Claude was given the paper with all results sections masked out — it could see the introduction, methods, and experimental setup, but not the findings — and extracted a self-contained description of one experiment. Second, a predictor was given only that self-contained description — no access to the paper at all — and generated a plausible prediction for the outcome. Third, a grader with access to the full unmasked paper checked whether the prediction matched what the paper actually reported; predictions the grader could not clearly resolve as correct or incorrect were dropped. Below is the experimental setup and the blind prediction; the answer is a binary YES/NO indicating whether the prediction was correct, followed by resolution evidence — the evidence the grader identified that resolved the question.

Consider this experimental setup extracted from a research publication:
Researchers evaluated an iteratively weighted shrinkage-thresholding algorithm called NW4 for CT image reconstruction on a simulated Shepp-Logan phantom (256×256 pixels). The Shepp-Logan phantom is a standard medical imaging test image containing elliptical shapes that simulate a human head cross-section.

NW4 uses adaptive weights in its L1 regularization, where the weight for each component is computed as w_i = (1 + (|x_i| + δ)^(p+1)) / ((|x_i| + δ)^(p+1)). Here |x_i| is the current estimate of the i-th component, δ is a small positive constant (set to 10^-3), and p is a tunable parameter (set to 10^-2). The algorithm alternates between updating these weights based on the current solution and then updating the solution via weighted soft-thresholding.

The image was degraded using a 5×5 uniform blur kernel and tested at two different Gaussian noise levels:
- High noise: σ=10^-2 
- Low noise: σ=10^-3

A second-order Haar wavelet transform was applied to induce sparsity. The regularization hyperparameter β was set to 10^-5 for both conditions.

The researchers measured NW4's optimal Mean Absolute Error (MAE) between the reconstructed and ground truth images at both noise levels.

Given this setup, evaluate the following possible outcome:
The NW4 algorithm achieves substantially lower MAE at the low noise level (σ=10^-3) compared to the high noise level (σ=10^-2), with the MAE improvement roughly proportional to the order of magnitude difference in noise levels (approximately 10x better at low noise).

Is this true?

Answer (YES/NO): NO